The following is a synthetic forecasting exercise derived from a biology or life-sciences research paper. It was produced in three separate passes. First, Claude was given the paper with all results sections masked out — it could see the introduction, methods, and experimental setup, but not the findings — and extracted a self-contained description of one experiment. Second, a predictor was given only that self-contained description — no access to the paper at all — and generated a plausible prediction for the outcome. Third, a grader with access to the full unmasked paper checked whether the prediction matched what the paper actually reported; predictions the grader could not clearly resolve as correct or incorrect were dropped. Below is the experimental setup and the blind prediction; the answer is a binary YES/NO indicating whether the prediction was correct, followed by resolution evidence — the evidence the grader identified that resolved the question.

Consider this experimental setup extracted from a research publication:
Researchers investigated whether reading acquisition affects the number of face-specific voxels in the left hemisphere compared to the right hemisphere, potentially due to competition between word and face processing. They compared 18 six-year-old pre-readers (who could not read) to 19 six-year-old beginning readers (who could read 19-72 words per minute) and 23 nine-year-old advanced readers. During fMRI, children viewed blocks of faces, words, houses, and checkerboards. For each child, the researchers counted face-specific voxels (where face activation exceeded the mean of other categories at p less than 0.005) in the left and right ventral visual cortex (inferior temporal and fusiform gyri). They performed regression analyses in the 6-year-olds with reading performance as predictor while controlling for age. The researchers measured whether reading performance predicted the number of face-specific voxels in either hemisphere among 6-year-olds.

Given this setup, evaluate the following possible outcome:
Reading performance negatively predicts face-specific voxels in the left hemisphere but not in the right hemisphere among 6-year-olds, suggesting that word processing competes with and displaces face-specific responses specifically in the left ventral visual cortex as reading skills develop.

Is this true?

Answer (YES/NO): NO